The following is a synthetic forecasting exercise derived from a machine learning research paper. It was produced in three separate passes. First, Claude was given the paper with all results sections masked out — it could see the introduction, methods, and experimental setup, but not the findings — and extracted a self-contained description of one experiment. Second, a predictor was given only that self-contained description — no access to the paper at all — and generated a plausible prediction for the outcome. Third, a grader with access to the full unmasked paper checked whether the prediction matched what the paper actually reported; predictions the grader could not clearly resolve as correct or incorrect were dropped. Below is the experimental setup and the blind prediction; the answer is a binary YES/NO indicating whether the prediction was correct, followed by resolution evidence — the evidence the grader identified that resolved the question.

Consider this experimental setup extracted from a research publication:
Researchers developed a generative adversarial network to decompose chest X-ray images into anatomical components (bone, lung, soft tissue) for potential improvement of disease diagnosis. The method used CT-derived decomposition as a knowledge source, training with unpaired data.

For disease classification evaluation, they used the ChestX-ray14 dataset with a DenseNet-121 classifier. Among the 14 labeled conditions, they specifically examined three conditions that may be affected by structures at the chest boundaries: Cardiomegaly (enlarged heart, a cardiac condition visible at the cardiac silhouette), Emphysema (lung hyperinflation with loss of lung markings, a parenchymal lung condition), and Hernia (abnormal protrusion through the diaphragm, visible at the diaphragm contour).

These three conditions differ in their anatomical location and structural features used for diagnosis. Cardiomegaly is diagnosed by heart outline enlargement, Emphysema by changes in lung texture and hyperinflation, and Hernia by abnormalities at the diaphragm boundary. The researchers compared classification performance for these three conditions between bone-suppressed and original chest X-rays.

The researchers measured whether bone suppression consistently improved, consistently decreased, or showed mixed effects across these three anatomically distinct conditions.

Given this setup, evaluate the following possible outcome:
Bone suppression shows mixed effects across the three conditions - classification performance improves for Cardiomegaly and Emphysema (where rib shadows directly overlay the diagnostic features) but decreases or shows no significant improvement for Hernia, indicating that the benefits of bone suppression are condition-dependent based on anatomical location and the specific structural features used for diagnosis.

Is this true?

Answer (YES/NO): NO